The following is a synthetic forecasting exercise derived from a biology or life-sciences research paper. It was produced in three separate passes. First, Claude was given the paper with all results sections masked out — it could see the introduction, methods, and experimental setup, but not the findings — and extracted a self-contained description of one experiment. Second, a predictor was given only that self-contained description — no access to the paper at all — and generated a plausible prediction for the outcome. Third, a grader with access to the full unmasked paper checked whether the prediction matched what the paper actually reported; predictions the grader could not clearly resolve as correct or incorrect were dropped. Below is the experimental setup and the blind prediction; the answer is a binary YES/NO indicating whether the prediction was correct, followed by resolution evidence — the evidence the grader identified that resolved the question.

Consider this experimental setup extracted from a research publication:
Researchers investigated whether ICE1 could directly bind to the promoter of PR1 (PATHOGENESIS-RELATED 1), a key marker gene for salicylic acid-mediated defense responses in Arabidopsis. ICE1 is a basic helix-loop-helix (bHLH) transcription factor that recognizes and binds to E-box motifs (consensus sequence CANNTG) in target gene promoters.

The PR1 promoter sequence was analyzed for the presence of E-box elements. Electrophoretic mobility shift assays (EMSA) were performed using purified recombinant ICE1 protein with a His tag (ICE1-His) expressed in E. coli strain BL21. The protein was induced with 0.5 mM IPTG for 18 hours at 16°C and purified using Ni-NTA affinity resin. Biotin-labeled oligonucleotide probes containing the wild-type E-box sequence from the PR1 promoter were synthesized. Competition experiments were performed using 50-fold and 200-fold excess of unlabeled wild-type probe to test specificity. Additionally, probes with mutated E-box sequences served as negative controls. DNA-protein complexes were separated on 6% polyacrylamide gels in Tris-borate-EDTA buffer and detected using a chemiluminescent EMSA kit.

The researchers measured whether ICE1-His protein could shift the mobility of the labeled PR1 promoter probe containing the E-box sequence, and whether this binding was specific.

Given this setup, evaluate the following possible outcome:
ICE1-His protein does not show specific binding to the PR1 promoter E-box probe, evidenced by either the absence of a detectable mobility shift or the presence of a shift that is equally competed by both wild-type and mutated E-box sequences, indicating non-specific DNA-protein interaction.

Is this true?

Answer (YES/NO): NO